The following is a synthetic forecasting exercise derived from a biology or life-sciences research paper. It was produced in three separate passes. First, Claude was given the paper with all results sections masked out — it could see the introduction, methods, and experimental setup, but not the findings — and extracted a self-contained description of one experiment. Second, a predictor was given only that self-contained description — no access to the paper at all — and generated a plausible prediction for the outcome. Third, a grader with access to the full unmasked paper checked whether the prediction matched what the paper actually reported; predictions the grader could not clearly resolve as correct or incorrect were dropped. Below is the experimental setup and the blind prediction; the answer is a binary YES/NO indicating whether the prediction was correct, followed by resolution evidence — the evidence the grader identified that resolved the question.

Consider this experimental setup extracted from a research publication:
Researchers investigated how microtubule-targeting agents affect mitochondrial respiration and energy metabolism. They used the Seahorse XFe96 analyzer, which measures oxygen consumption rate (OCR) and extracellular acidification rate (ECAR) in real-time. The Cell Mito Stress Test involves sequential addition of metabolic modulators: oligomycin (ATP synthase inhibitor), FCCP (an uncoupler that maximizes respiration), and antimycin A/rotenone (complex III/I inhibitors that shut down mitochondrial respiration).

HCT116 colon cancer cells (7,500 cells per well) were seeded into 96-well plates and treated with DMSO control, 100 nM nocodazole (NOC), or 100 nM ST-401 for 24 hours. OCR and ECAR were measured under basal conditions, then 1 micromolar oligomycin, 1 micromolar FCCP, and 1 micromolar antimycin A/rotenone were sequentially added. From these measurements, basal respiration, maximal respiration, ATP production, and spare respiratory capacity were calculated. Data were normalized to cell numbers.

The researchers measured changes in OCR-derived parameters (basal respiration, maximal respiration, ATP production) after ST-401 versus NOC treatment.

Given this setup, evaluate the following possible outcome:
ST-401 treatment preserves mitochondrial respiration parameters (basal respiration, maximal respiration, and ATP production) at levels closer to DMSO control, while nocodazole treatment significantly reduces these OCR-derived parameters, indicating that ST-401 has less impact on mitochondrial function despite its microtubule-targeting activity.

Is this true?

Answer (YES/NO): NO